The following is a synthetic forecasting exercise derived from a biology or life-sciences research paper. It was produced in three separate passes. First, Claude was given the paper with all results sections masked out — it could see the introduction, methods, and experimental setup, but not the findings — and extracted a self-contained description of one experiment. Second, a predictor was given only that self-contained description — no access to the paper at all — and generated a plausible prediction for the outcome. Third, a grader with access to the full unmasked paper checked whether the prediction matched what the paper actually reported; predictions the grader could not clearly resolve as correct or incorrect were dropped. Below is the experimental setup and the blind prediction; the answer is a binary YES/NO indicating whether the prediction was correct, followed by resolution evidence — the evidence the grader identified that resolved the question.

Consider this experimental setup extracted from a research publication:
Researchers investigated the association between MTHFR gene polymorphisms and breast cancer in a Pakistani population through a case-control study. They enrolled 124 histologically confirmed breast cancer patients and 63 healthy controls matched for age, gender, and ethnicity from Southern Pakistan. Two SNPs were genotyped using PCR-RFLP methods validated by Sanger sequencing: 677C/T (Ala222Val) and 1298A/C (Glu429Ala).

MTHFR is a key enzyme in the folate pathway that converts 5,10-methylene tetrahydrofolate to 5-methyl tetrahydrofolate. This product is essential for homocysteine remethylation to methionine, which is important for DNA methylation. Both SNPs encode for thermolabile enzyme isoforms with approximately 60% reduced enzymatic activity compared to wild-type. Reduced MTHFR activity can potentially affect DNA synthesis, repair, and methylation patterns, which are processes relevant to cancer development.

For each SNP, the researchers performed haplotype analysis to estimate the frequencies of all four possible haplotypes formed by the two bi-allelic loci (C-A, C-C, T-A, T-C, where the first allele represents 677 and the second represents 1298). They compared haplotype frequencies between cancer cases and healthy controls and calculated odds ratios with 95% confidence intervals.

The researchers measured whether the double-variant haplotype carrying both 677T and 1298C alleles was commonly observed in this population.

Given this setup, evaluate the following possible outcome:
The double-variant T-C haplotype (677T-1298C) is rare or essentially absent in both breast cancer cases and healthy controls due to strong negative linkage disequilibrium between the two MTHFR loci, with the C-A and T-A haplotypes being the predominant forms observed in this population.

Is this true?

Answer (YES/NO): NO